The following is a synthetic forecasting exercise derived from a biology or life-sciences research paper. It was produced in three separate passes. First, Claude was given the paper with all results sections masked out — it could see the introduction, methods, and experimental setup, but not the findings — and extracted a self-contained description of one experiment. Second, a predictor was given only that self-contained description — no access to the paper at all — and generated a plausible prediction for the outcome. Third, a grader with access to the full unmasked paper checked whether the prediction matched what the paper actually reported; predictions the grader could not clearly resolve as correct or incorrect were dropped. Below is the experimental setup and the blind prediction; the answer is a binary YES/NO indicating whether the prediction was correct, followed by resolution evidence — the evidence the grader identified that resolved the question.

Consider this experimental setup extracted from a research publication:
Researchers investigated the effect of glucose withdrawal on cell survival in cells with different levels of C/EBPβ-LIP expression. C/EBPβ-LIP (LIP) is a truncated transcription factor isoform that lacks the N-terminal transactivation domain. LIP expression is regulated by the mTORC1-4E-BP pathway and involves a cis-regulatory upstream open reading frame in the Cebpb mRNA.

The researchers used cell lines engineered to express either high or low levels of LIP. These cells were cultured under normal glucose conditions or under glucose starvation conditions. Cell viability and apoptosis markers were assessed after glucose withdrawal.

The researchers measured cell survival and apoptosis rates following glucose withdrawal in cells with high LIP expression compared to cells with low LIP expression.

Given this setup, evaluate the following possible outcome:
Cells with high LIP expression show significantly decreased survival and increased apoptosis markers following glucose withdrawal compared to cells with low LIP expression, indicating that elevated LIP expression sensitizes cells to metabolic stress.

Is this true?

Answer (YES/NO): YES